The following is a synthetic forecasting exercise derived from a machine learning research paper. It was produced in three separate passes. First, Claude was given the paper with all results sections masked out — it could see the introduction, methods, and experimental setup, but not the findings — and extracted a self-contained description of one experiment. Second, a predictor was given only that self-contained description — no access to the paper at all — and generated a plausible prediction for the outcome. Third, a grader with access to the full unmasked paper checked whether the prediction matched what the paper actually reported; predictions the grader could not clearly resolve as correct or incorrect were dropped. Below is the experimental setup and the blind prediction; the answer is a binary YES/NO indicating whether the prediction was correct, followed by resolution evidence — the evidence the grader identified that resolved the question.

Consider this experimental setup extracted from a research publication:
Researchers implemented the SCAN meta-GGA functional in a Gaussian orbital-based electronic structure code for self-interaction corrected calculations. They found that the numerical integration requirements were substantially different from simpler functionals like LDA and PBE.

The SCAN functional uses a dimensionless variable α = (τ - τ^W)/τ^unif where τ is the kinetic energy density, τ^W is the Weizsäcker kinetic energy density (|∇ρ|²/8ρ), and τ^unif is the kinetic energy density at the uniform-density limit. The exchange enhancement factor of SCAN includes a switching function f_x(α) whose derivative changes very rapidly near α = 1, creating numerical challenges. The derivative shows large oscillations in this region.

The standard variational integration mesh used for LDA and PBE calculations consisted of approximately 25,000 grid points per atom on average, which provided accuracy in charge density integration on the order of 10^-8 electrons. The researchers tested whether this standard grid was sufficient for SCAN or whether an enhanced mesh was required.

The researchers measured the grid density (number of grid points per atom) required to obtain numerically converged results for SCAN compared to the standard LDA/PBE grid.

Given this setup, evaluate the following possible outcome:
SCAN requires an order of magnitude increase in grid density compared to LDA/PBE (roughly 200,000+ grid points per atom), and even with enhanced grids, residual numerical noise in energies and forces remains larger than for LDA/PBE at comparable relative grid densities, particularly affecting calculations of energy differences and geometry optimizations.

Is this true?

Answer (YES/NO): NO